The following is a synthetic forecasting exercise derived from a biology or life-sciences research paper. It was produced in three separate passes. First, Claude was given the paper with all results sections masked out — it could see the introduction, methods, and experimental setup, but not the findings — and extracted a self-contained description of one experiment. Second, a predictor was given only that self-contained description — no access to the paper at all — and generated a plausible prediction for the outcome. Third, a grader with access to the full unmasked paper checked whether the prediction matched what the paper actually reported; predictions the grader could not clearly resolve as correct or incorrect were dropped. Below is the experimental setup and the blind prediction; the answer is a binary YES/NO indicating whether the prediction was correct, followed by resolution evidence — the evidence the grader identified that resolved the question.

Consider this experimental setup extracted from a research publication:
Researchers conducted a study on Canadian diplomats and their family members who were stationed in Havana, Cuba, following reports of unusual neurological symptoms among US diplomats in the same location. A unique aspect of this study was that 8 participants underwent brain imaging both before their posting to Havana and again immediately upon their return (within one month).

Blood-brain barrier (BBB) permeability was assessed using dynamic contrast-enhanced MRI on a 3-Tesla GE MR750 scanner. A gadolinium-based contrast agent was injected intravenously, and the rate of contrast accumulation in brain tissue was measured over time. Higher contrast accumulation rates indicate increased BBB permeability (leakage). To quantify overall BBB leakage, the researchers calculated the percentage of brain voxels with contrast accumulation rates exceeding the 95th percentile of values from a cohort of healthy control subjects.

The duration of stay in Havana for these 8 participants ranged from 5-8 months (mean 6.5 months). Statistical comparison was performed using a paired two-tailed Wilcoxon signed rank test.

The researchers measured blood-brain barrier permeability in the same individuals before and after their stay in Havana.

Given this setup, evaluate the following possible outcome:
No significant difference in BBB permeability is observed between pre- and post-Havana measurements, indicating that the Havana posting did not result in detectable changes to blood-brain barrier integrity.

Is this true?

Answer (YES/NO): NO